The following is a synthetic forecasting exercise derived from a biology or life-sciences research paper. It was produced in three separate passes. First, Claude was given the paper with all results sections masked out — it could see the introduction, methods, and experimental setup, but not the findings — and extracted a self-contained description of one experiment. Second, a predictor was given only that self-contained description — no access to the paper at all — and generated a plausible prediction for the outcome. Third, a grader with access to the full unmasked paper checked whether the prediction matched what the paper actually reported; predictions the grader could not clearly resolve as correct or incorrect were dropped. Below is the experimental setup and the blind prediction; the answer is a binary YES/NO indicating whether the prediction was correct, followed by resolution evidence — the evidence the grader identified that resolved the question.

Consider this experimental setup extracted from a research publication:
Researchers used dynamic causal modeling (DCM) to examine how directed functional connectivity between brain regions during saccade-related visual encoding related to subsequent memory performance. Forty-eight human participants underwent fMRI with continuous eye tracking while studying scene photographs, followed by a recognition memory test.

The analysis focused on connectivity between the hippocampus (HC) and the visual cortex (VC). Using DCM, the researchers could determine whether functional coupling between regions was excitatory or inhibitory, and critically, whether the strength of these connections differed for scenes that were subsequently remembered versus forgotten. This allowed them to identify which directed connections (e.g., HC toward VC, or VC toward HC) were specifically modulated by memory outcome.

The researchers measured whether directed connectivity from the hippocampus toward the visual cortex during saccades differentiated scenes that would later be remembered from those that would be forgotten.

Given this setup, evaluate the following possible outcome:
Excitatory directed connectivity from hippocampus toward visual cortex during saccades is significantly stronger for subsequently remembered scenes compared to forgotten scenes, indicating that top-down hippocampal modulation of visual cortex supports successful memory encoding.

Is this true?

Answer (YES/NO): NO